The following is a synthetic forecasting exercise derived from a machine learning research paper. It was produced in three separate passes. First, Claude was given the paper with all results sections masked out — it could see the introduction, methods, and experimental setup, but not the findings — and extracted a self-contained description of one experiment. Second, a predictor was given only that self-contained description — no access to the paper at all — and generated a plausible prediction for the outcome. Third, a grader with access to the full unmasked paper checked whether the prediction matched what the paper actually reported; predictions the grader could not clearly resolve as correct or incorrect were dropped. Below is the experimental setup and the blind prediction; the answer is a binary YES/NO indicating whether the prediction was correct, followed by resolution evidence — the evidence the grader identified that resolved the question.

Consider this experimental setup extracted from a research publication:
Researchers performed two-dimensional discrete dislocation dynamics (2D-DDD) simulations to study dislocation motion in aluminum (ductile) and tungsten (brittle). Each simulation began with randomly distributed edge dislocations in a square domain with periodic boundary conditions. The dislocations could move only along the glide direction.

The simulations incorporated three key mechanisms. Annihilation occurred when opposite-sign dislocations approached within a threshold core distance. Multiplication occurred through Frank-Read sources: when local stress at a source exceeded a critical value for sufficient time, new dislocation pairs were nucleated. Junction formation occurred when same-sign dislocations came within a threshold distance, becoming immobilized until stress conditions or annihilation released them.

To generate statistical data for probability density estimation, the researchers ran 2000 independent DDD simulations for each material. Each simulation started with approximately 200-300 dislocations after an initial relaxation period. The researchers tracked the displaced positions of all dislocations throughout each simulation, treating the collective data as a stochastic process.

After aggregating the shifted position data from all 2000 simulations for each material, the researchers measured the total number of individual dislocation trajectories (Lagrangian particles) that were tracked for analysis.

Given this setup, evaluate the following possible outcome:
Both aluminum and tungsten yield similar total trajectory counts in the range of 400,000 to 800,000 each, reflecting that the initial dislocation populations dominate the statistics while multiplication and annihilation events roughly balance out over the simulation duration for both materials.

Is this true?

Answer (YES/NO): YES